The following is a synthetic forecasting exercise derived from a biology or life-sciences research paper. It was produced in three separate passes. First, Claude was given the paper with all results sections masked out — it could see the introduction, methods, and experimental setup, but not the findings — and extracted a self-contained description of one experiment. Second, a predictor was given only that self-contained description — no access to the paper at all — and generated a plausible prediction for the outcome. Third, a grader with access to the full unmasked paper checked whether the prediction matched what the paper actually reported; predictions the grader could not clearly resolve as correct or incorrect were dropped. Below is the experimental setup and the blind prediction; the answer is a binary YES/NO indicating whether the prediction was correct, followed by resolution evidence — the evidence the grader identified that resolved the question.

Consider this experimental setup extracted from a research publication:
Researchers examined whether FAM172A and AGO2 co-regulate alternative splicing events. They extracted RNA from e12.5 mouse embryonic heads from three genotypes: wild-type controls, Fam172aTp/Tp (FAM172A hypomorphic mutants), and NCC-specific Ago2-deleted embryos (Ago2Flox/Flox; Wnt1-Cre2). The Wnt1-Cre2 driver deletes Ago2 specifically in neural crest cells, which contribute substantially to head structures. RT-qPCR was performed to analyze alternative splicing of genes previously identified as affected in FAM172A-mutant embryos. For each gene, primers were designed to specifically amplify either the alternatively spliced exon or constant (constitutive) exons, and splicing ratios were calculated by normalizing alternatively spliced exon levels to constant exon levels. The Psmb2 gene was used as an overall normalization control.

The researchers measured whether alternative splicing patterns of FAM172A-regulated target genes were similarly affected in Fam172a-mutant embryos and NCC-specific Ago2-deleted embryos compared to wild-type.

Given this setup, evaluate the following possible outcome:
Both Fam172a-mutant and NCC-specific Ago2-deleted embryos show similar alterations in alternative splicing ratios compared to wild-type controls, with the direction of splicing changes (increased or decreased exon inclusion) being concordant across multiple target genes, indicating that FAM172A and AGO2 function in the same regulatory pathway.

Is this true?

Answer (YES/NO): YES